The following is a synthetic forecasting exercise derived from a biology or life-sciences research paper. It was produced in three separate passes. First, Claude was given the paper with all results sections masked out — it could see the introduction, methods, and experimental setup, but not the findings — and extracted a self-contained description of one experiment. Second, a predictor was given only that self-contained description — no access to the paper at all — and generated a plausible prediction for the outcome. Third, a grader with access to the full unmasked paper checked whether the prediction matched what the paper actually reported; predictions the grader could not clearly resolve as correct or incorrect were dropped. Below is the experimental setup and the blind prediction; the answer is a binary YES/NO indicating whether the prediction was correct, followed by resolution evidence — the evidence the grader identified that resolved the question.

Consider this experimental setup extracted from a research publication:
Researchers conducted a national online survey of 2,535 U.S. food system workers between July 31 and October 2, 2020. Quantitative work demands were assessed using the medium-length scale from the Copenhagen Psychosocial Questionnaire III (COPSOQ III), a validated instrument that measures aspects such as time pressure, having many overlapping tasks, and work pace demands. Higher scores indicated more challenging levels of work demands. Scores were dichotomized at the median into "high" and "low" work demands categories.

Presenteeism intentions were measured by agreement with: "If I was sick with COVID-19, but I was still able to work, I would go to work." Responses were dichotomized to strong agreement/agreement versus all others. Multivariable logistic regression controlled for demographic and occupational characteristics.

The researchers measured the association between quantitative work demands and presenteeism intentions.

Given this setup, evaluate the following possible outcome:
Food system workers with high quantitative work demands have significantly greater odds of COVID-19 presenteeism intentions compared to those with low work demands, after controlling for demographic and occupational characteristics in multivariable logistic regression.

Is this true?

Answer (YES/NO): YES